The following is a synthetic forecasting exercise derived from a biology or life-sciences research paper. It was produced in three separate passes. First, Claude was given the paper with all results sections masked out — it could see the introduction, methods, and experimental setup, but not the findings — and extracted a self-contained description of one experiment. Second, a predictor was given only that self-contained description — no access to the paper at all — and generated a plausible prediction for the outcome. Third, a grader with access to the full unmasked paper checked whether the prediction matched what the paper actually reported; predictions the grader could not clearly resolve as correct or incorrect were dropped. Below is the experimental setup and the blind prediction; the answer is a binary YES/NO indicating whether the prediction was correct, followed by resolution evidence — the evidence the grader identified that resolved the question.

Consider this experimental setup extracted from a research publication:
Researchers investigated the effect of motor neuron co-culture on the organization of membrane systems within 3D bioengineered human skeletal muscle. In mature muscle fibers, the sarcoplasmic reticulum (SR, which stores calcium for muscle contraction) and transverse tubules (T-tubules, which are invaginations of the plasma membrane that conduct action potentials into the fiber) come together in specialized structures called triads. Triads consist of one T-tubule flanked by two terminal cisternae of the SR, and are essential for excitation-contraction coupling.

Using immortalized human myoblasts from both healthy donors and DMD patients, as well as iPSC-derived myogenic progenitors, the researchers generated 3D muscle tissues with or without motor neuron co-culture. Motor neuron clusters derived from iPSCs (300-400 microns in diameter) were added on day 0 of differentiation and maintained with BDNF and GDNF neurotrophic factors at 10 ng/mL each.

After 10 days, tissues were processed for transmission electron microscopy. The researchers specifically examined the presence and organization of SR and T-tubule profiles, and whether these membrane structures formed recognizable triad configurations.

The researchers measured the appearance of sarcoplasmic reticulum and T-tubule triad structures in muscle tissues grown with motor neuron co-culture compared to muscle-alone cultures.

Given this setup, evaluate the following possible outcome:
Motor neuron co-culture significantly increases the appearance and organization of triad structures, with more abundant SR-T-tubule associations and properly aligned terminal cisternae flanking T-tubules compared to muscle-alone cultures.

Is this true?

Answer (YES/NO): YES